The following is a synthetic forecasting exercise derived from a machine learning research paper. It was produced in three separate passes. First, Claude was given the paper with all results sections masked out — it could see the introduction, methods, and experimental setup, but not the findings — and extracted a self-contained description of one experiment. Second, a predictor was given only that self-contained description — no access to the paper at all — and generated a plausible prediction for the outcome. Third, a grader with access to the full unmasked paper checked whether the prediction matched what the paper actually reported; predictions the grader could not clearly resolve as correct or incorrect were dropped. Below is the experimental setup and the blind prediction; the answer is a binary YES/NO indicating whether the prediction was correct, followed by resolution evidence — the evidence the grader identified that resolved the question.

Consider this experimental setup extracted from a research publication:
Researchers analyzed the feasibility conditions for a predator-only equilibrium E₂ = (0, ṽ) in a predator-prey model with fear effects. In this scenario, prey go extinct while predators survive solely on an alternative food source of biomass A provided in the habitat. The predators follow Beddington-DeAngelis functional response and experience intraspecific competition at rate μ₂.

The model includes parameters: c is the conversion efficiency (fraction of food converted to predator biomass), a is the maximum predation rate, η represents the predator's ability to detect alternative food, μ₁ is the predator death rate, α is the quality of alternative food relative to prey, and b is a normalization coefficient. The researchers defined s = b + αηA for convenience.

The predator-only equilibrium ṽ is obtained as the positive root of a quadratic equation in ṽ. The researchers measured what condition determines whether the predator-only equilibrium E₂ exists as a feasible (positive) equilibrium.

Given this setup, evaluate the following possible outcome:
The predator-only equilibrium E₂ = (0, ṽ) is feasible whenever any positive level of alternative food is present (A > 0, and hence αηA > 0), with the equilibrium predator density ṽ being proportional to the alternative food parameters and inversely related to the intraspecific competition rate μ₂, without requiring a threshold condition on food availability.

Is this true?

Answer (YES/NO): NO